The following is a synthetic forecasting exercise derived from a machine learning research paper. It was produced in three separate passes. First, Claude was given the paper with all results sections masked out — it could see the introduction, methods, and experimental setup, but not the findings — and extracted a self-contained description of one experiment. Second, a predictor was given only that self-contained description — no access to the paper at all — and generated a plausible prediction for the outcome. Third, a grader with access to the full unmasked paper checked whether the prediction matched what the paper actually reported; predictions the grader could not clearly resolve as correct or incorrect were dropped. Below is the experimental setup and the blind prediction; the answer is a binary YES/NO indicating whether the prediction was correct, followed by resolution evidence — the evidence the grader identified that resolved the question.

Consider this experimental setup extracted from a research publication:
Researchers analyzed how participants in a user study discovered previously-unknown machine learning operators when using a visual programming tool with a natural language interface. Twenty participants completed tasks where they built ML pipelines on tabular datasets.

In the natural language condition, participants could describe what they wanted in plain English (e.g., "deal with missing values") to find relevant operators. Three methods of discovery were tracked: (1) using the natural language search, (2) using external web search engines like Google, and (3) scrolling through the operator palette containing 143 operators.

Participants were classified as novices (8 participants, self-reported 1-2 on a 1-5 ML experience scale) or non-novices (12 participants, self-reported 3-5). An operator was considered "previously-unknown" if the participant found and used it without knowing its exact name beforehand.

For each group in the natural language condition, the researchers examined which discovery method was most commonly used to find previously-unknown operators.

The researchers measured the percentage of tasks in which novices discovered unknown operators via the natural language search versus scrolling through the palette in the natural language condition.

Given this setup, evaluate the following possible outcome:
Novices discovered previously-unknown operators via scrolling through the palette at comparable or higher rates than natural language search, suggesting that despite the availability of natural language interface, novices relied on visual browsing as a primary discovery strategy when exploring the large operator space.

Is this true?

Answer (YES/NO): NO